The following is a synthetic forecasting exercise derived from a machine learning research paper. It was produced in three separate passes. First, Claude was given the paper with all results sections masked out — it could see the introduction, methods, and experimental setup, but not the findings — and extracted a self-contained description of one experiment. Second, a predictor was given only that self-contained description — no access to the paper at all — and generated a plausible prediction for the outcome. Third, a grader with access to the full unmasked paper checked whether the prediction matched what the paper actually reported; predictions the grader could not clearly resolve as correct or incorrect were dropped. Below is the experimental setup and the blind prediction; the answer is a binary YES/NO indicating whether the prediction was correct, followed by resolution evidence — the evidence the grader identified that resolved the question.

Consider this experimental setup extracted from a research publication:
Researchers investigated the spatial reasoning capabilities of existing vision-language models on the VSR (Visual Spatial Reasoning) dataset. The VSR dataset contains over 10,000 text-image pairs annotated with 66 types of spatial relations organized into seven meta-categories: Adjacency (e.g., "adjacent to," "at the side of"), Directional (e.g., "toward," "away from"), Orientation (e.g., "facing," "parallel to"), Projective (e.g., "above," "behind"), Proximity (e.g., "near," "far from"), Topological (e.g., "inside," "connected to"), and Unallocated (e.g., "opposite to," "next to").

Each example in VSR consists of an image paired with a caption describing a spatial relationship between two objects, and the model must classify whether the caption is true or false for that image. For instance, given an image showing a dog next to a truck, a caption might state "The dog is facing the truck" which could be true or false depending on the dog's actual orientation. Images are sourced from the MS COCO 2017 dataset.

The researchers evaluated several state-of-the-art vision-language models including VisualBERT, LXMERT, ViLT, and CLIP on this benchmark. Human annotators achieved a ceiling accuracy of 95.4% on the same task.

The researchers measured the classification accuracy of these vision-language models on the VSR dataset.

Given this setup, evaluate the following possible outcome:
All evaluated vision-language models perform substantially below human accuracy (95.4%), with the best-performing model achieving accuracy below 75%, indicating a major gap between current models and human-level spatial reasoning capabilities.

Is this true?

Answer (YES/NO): YES